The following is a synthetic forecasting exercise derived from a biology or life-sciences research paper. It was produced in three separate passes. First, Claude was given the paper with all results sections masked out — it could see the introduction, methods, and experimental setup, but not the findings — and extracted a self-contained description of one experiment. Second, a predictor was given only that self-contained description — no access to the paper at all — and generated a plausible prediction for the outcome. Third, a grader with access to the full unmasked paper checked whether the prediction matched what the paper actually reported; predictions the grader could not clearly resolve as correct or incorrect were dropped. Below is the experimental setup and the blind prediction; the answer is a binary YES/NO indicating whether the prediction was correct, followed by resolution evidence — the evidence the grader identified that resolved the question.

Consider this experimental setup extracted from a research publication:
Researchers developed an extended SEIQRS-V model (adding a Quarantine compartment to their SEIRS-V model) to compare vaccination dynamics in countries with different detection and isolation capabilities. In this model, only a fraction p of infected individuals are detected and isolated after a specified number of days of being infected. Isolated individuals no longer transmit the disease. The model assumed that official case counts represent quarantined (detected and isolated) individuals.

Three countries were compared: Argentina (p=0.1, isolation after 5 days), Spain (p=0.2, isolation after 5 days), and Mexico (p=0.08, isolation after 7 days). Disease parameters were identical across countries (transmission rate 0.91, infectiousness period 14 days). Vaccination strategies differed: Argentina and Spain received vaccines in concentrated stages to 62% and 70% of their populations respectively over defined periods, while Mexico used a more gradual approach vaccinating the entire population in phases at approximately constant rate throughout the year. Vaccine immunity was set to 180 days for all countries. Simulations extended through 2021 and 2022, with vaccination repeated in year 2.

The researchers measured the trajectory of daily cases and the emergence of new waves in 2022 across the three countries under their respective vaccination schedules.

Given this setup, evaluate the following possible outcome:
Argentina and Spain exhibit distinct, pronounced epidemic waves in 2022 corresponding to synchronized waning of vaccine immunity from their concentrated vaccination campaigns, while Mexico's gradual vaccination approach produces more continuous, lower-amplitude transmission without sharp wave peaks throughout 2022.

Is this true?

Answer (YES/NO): YES